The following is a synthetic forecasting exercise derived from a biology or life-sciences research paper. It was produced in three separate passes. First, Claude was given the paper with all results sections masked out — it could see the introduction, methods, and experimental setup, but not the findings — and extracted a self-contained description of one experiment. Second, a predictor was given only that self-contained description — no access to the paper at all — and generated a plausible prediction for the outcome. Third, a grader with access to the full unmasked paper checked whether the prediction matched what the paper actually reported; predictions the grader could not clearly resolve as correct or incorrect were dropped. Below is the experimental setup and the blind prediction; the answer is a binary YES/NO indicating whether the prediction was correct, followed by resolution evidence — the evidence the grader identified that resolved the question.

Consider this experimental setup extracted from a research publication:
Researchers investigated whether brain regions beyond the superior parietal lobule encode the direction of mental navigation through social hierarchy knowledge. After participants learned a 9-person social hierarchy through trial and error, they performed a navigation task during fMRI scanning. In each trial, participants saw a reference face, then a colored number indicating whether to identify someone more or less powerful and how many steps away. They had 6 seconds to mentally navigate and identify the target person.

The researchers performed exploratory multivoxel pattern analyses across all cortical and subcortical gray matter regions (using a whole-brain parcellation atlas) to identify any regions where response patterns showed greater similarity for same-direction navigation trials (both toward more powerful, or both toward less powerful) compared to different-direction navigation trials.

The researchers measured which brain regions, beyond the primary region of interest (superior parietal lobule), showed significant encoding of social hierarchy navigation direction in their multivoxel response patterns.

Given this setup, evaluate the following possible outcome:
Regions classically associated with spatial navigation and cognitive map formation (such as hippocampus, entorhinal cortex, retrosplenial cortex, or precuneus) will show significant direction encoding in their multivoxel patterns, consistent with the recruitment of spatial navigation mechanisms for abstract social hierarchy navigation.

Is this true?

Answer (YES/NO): NO